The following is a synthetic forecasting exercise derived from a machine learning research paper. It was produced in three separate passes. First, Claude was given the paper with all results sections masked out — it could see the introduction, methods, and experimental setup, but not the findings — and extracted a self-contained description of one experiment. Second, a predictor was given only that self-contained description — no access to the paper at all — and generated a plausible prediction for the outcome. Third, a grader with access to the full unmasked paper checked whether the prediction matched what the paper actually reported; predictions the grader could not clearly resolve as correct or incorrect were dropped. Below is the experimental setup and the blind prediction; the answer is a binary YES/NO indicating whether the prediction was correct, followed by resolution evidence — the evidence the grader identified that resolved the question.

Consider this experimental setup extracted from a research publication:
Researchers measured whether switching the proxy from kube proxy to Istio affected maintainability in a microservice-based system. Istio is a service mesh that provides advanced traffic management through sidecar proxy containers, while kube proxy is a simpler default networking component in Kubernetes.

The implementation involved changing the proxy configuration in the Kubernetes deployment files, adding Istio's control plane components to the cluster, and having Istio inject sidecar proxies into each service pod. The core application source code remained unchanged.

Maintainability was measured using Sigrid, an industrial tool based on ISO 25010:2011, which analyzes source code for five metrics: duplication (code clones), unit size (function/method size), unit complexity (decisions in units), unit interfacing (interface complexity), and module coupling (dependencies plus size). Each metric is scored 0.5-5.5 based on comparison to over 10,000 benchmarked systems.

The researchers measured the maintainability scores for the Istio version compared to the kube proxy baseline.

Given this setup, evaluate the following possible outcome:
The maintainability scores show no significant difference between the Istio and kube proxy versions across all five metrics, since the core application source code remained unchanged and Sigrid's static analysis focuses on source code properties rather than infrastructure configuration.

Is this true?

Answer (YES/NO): YES